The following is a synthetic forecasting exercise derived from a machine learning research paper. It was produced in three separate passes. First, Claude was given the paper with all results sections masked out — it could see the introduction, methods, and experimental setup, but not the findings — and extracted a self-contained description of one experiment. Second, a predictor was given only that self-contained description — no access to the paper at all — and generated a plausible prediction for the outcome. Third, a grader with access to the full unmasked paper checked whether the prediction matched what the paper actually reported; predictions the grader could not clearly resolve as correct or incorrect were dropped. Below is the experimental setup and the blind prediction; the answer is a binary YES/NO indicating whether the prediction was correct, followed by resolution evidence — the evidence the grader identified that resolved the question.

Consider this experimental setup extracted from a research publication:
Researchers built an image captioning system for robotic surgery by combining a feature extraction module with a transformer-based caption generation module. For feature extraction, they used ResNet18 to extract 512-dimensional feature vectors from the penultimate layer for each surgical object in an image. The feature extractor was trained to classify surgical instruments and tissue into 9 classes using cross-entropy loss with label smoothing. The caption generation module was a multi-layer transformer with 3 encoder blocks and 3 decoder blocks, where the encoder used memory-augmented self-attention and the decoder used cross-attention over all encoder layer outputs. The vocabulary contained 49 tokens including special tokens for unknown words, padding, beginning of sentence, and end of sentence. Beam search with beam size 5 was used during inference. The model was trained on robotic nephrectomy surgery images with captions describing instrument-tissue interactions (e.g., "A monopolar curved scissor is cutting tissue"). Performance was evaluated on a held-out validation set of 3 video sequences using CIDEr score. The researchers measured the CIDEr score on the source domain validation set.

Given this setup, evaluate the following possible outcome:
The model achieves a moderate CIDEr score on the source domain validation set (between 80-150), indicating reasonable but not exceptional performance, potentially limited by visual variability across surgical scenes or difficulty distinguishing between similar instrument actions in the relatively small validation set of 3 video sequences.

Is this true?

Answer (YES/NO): NO